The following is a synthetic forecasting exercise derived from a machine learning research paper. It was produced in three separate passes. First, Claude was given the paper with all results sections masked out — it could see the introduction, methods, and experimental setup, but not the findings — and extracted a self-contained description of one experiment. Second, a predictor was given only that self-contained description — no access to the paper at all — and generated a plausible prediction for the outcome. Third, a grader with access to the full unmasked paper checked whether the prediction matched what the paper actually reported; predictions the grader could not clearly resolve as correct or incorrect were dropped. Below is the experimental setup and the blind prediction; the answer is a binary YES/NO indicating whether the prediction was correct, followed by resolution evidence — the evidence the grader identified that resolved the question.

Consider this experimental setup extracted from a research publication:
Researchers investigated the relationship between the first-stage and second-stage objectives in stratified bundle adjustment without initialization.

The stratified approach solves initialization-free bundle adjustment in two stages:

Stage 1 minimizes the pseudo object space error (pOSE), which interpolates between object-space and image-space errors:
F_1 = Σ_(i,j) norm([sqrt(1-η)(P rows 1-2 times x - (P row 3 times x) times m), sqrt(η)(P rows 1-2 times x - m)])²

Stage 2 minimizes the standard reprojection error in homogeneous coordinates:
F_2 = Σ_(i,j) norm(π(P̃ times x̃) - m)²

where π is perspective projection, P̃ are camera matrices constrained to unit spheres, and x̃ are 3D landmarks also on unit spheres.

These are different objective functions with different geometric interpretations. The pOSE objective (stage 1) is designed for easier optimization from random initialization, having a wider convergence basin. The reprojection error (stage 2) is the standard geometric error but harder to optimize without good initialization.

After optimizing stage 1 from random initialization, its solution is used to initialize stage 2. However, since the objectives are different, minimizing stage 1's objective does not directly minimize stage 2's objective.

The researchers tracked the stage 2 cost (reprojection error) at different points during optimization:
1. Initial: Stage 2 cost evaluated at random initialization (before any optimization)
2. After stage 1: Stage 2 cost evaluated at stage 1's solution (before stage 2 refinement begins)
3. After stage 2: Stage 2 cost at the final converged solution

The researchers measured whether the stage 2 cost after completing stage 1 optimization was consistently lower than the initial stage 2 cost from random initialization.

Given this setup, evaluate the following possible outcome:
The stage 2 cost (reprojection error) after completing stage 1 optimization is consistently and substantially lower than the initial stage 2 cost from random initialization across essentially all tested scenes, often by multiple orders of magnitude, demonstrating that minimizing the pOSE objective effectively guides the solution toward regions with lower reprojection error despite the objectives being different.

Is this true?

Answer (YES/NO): NO